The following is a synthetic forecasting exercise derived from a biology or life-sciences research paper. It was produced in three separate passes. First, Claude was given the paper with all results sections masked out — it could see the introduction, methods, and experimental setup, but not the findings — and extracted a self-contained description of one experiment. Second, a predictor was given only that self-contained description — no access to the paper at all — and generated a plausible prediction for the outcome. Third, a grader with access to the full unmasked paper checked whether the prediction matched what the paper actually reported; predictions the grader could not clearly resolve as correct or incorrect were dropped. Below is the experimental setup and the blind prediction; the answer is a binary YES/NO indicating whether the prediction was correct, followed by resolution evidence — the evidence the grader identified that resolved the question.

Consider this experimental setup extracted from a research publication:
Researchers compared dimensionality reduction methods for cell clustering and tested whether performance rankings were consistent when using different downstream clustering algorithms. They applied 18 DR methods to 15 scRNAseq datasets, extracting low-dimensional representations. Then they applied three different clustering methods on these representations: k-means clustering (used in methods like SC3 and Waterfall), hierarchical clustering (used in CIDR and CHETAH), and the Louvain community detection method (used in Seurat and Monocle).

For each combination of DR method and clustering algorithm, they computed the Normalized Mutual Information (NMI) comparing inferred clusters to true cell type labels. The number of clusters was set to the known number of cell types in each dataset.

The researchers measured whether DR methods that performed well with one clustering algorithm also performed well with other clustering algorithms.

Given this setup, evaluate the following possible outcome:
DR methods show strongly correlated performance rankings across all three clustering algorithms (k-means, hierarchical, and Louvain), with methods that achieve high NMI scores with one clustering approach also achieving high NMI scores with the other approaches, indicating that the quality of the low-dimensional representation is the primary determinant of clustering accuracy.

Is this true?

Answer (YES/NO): YES